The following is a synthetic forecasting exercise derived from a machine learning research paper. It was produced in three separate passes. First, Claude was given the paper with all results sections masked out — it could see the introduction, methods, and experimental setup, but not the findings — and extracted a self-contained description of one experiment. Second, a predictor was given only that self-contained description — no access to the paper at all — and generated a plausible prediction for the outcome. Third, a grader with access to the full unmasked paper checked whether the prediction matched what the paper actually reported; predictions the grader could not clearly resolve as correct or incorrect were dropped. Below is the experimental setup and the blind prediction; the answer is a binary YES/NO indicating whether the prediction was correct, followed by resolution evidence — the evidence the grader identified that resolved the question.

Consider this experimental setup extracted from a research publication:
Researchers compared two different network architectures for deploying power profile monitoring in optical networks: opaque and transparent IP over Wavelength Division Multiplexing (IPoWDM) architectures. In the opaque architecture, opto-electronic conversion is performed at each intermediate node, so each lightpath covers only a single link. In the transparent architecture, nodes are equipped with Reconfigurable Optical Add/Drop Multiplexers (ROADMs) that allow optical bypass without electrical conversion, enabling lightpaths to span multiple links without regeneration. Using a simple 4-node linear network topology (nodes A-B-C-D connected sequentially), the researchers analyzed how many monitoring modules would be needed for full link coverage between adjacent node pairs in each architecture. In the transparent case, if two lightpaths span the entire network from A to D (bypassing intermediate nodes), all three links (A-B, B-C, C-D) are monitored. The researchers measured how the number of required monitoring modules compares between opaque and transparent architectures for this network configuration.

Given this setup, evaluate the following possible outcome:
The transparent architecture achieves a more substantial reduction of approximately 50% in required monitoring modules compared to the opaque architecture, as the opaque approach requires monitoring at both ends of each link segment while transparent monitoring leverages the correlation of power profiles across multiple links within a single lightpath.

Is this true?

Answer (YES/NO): YES